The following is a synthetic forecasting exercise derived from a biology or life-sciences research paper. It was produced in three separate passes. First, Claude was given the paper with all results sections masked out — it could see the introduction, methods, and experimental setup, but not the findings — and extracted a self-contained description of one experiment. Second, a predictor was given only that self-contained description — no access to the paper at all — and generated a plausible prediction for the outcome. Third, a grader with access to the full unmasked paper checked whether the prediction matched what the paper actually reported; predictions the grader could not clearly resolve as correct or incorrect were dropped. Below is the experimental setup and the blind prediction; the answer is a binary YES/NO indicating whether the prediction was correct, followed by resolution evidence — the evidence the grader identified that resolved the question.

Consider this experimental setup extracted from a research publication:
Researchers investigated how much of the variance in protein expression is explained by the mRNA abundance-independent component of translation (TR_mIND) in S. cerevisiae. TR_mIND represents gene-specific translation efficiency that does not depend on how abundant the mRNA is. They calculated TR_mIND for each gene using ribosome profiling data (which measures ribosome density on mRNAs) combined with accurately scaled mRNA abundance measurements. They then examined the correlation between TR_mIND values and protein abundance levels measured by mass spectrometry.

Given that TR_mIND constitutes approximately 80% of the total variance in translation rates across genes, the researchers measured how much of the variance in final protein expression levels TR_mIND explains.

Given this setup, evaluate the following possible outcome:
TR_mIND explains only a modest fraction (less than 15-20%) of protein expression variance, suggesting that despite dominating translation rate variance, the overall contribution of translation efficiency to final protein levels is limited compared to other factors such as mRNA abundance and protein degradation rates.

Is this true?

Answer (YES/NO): YES